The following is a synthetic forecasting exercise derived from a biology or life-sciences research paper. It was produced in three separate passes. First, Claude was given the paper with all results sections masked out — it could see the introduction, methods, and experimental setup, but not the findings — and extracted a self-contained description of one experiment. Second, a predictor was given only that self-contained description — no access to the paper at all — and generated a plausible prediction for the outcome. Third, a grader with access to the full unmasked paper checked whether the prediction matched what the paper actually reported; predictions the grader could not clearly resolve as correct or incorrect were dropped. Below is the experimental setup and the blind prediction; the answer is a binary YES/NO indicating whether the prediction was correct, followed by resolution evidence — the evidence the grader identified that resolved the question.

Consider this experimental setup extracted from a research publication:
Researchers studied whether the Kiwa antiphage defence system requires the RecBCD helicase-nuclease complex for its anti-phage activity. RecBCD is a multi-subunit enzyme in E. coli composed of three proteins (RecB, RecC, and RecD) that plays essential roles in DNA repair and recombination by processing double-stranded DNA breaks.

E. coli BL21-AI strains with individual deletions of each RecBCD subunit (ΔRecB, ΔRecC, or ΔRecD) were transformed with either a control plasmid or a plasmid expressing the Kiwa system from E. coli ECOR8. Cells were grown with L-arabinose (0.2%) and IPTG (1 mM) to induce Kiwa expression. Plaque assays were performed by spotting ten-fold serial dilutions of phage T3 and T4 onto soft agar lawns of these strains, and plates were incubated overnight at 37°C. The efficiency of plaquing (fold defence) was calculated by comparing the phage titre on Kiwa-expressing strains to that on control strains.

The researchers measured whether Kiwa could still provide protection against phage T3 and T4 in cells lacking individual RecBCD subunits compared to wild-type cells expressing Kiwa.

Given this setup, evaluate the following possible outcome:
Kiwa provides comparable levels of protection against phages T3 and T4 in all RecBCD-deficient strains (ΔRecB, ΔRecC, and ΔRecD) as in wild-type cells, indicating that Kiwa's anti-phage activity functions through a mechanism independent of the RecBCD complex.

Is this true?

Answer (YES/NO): NO